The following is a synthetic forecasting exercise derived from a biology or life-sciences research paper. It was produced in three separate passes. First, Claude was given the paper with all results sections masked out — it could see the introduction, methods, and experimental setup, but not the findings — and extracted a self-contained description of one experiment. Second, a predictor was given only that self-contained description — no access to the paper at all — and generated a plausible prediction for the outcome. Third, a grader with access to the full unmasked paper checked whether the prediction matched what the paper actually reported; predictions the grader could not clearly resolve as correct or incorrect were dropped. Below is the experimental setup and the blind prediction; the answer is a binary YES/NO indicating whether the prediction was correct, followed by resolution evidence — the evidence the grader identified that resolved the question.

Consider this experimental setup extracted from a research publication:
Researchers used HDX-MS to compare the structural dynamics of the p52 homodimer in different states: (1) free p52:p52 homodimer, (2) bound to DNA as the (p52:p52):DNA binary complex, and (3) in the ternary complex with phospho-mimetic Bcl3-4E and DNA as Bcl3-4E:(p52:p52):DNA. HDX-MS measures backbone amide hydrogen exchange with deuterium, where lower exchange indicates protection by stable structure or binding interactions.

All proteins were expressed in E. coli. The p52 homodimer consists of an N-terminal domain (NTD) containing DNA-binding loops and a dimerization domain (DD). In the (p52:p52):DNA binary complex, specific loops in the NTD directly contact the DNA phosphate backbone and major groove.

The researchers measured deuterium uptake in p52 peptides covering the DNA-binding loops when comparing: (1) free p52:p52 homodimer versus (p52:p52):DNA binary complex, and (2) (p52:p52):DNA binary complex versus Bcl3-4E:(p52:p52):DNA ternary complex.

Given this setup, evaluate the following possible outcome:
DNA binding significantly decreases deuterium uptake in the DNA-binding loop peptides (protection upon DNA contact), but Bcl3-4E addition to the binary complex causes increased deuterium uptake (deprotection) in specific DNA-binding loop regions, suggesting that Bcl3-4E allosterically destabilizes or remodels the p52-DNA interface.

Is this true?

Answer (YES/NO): YES